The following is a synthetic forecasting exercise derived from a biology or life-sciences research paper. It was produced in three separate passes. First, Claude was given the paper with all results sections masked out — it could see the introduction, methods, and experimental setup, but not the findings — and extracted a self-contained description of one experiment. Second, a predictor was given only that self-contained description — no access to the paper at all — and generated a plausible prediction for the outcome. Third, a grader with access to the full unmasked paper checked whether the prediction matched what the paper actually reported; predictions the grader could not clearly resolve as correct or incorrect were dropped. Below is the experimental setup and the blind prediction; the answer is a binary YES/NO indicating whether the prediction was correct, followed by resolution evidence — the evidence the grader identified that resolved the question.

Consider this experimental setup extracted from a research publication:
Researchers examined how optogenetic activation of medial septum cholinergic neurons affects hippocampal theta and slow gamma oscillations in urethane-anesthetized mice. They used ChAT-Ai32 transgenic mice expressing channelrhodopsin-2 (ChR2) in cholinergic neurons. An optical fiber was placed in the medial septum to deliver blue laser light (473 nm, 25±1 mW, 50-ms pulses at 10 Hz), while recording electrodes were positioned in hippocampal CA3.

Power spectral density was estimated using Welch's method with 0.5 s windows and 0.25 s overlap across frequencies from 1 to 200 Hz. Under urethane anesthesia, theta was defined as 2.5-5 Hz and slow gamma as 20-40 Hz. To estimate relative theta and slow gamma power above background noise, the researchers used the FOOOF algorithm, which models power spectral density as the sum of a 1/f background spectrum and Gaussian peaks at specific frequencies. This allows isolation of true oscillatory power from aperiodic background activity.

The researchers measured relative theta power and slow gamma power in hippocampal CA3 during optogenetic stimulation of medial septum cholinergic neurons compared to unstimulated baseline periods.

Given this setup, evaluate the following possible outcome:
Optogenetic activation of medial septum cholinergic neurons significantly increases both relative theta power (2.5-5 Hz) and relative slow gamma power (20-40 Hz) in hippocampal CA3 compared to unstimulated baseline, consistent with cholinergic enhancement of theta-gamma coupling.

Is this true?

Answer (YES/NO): YES